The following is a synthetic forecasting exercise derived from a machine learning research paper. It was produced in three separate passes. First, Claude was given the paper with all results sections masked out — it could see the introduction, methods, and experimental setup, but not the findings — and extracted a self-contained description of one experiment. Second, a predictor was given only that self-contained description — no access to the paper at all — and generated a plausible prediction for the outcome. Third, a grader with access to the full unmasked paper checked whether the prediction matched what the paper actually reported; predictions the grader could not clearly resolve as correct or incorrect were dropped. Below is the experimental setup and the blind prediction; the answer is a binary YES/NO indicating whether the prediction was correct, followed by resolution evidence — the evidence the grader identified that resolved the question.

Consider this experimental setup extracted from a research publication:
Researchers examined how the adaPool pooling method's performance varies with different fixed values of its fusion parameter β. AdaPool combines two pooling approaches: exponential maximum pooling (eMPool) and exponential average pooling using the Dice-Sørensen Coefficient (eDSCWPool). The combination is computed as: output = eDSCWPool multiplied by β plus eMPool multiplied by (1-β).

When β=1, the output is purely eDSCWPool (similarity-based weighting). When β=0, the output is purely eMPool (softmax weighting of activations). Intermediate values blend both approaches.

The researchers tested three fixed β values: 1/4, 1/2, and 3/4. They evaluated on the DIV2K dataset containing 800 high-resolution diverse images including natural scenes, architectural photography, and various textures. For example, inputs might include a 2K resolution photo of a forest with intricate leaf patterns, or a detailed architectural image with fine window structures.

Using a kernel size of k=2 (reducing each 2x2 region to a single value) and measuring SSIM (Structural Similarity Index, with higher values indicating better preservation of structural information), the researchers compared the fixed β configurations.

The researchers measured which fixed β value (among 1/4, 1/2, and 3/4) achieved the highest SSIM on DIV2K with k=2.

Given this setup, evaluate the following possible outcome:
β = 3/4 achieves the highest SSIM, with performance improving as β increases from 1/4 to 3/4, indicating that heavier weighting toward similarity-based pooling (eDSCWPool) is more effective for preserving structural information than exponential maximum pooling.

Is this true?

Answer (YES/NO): YES